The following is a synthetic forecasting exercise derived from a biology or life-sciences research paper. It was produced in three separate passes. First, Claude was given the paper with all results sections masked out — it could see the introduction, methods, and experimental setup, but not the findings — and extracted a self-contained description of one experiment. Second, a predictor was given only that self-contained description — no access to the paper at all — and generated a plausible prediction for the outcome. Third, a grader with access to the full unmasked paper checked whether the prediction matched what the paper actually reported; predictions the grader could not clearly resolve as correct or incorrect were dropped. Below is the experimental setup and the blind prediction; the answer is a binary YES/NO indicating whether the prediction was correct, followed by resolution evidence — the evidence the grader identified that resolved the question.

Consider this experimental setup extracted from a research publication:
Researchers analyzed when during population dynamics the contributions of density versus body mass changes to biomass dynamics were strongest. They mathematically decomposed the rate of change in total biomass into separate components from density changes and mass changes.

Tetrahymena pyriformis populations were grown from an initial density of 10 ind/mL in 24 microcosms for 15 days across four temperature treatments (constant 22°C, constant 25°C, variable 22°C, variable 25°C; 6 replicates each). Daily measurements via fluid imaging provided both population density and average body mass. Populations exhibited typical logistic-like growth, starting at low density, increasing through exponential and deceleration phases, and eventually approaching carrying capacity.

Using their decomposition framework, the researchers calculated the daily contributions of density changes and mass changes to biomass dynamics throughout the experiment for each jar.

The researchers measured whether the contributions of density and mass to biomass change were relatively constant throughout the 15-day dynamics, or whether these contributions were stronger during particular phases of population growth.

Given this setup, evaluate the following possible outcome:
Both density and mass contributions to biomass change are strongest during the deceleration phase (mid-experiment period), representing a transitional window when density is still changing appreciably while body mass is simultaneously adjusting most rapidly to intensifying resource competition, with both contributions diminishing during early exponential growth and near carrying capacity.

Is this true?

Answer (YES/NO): NO